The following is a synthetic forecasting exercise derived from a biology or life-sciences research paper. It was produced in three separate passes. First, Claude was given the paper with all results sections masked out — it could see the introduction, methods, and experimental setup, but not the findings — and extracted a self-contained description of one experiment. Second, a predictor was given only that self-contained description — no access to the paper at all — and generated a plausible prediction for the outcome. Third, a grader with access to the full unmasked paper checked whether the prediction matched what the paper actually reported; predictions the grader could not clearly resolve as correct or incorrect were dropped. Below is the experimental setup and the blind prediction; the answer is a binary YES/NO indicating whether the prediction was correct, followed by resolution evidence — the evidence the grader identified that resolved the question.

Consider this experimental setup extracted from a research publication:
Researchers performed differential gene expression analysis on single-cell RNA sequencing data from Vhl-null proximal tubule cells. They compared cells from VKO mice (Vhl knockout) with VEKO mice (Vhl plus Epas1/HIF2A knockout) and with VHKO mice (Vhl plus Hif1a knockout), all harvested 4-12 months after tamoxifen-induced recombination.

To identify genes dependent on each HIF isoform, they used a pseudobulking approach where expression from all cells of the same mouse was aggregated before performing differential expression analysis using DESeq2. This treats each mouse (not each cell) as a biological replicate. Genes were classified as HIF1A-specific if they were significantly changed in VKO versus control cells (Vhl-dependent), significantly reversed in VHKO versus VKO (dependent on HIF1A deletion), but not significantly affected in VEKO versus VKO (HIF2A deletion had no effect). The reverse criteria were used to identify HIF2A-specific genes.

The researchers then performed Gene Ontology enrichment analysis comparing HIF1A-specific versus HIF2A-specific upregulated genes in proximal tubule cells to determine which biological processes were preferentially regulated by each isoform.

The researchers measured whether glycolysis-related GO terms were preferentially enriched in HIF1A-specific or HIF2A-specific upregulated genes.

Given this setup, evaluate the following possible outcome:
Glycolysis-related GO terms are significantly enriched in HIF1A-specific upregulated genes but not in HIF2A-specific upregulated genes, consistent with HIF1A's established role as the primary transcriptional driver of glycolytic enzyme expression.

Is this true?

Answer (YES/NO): YES